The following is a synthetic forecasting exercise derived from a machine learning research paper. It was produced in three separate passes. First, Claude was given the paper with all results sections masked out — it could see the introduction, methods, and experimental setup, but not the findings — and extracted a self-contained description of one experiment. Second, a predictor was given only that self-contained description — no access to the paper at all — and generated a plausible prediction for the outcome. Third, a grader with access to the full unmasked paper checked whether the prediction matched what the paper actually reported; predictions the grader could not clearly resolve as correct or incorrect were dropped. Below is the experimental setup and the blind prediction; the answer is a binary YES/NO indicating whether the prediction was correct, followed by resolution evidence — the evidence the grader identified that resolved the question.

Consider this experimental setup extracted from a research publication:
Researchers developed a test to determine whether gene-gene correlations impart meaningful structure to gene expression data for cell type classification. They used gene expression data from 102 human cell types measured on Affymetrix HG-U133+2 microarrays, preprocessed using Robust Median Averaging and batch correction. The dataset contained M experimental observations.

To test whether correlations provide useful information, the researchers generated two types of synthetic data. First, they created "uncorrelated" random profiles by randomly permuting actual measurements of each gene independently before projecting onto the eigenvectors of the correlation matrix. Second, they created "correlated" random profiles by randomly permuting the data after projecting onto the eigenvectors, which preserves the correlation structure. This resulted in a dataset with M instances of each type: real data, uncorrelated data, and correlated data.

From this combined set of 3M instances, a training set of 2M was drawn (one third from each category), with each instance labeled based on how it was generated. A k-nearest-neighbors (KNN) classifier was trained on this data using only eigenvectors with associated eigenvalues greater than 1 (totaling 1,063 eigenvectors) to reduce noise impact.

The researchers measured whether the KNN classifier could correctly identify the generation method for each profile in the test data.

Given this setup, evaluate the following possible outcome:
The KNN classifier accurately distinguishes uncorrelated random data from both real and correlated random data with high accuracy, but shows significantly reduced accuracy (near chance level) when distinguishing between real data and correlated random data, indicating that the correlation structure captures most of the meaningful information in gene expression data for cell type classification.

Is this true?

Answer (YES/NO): NO